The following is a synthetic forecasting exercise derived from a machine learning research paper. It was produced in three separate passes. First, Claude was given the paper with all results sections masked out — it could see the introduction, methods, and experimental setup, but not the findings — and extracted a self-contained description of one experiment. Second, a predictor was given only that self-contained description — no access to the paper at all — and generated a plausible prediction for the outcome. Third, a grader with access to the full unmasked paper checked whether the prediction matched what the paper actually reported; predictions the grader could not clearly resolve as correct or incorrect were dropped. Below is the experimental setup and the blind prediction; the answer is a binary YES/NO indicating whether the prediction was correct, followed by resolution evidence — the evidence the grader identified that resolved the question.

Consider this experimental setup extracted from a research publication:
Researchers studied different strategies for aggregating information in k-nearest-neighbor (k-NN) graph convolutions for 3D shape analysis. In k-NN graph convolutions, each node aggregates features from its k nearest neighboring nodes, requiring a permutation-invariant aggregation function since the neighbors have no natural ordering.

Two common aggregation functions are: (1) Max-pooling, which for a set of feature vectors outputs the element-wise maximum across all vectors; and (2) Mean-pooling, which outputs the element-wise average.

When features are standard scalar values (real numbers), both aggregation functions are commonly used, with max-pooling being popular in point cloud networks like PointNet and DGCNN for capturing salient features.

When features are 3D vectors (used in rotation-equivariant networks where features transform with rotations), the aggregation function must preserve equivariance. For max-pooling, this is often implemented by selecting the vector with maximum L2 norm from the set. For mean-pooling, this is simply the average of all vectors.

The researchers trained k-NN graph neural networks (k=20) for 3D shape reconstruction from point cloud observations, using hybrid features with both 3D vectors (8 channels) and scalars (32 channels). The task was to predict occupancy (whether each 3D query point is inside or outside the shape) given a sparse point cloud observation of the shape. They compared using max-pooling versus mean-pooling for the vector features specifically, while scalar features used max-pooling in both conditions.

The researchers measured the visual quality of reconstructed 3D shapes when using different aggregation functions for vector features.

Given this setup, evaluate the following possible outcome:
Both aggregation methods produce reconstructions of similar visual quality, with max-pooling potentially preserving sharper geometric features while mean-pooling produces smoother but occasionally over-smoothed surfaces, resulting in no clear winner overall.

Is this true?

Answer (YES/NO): NO